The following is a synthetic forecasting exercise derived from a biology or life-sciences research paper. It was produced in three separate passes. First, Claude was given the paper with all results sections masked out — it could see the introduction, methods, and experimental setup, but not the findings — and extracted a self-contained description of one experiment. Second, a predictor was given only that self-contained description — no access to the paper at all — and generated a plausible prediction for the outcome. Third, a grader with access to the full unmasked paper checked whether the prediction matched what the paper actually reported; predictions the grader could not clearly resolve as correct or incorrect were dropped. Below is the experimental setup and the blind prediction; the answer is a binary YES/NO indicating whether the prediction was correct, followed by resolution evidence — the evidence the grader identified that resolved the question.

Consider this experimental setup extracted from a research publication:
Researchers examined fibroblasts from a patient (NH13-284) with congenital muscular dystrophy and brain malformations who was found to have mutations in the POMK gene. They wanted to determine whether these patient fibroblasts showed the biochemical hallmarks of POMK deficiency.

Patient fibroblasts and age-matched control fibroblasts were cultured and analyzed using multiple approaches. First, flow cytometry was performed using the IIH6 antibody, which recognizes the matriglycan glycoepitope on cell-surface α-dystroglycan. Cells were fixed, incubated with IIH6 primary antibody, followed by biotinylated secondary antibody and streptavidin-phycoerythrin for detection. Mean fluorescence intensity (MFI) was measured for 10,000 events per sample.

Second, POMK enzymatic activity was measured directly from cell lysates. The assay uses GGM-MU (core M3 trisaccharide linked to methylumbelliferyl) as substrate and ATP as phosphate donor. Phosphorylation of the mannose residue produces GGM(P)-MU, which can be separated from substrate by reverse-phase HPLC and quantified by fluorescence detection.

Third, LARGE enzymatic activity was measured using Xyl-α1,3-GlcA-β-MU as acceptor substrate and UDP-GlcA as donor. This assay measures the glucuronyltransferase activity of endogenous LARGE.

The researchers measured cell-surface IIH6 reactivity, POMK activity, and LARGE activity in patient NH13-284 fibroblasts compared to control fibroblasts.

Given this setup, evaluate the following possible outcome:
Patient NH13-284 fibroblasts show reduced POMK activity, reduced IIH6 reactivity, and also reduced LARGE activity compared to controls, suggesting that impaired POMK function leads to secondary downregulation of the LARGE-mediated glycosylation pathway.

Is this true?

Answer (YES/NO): NO